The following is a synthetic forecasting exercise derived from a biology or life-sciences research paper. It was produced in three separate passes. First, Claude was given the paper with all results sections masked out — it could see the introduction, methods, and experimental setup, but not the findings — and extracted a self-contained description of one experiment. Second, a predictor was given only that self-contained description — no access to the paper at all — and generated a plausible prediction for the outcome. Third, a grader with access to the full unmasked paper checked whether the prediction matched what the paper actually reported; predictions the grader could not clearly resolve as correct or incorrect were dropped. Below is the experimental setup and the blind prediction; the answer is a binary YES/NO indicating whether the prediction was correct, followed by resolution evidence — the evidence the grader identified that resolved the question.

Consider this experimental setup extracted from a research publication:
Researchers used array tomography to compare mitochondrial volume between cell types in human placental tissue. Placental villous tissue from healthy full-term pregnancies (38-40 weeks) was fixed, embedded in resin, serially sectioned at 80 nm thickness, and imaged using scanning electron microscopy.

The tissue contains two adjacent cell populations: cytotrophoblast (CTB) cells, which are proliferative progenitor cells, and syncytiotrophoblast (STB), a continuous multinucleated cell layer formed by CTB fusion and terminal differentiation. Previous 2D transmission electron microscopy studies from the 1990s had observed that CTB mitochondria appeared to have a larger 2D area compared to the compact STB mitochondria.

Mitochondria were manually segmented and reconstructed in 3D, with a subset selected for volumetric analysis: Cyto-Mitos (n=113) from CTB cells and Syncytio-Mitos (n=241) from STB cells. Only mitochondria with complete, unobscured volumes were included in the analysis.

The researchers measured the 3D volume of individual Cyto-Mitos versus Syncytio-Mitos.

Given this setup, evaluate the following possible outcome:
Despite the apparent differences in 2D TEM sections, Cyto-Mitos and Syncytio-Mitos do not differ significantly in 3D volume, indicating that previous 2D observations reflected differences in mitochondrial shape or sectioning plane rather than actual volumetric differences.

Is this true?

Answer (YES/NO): NO